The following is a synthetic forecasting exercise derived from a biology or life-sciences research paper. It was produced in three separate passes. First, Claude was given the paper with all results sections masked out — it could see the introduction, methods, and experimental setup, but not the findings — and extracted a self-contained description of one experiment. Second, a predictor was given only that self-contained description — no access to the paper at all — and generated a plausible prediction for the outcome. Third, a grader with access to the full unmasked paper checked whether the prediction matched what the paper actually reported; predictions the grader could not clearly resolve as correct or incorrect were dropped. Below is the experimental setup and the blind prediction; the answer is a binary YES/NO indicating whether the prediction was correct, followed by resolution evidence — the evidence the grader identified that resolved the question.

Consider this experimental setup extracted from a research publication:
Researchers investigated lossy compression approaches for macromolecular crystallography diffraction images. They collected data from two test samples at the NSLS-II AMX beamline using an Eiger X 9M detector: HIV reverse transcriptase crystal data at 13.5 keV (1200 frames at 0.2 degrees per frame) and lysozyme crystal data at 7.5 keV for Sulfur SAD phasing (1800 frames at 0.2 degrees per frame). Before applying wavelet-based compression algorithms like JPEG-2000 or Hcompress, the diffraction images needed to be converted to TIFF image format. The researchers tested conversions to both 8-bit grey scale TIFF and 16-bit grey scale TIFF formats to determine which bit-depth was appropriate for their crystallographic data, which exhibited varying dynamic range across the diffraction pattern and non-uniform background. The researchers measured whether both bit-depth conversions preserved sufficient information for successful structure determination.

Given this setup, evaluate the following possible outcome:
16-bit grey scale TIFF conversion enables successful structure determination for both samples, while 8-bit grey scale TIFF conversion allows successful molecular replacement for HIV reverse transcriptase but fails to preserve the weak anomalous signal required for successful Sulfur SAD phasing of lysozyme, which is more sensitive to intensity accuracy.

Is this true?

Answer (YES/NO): NO